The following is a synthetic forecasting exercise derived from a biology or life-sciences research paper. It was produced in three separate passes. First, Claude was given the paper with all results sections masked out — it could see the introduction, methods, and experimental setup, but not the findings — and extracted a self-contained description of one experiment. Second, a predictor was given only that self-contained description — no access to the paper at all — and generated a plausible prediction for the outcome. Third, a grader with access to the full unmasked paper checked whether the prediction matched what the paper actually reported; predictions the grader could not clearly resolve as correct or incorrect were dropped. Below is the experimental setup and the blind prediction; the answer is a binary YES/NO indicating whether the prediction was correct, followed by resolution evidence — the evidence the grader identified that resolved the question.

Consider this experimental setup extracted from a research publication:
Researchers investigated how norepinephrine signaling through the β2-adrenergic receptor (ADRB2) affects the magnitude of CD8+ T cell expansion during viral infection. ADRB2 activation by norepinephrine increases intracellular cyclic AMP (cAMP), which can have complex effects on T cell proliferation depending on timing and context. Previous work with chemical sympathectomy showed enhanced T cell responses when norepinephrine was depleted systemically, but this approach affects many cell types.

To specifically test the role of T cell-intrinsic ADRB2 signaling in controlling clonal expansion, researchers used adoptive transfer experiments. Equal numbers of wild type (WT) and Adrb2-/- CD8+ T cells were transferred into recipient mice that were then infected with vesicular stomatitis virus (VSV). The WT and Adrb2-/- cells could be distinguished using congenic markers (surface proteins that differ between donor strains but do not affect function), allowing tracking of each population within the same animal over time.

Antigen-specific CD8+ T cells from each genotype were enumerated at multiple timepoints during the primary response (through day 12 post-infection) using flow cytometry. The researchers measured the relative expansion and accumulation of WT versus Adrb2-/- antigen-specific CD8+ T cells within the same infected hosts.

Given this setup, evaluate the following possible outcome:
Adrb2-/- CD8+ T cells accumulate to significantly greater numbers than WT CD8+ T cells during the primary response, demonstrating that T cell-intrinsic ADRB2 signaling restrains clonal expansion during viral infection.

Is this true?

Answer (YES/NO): NO